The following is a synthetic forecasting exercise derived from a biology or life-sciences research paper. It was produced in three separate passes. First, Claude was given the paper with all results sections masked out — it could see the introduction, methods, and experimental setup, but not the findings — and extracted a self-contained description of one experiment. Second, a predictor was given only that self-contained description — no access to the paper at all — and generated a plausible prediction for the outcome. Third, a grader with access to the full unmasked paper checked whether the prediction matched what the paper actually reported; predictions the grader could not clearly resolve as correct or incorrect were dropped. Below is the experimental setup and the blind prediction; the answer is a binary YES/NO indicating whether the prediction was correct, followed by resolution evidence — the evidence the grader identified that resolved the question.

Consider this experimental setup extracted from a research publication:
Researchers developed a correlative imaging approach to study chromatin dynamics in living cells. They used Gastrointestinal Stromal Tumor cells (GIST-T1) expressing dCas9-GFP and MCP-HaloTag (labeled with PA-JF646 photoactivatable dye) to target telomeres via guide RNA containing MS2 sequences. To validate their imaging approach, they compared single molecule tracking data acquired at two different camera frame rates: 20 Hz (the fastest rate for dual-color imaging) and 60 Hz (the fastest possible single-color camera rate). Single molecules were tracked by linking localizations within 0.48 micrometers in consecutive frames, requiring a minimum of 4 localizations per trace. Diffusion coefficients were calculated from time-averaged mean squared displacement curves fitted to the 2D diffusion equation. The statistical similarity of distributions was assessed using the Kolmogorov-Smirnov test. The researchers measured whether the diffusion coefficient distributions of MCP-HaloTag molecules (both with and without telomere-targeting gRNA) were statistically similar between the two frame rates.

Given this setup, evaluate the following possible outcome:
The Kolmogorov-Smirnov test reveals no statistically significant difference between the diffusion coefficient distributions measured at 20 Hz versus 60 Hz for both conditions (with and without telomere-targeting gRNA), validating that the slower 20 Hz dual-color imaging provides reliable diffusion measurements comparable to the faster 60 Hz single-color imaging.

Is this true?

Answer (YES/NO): YES